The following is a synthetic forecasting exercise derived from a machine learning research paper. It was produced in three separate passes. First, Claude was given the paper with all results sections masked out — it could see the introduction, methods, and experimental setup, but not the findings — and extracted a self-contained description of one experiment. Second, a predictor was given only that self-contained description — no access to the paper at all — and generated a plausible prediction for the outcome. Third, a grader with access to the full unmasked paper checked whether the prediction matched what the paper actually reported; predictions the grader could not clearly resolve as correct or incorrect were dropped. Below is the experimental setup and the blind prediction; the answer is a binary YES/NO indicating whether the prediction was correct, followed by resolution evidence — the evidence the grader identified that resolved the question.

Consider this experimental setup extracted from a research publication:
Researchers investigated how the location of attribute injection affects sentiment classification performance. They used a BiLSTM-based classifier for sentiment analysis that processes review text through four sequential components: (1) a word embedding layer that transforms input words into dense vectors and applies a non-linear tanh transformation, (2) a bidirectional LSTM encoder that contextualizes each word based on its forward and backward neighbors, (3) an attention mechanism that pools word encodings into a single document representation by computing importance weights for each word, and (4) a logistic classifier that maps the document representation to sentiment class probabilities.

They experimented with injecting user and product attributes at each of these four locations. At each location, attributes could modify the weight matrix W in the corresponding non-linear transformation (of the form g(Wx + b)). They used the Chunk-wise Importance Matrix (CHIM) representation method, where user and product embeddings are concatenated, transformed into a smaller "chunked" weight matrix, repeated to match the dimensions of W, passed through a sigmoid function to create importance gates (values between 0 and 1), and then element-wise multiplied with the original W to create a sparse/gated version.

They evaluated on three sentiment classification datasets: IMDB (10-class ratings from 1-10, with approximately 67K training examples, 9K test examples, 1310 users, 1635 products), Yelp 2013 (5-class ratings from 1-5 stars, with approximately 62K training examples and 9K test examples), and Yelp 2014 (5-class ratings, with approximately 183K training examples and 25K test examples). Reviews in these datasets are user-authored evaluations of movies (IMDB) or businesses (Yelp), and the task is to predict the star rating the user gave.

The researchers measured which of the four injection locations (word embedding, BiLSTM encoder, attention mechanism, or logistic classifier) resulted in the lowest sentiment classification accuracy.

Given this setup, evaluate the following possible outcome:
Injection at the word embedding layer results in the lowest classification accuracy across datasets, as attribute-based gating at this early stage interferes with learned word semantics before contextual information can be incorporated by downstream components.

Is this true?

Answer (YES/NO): NO